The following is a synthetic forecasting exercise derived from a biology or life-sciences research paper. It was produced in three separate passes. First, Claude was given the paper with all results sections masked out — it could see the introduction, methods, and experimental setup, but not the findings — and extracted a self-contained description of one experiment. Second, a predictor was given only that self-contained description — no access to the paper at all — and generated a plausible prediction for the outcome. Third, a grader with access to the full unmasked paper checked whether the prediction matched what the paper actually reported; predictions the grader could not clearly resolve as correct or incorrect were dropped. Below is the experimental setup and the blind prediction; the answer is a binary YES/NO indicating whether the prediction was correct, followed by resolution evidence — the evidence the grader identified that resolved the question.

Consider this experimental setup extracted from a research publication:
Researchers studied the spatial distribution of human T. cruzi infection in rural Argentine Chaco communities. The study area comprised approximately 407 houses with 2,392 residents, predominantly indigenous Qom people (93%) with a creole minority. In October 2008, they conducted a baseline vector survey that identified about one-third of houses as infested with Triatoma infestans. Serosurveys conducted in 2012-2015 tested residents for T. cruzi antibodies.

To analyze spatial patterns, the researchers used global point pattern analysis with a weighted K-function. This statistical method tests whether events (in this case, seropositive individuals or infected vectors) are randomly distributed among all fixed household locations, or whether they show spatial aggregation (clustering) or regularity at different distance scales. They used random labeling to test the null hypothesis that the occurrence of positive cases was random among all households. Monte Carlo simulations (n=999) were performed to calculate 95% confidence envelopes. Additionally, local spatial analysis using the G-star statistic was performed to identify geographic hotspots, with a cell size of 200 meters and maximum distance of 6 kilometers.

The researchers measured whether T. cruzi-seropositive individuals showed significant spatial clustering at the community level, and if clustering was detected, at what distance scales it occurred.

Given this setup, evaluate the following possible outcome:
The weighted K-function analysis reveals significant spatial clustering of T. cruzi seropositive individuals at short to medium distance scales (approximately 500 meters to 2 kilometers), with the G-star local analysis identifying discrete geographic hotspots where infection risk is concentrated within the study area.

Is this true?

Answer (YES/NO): NO